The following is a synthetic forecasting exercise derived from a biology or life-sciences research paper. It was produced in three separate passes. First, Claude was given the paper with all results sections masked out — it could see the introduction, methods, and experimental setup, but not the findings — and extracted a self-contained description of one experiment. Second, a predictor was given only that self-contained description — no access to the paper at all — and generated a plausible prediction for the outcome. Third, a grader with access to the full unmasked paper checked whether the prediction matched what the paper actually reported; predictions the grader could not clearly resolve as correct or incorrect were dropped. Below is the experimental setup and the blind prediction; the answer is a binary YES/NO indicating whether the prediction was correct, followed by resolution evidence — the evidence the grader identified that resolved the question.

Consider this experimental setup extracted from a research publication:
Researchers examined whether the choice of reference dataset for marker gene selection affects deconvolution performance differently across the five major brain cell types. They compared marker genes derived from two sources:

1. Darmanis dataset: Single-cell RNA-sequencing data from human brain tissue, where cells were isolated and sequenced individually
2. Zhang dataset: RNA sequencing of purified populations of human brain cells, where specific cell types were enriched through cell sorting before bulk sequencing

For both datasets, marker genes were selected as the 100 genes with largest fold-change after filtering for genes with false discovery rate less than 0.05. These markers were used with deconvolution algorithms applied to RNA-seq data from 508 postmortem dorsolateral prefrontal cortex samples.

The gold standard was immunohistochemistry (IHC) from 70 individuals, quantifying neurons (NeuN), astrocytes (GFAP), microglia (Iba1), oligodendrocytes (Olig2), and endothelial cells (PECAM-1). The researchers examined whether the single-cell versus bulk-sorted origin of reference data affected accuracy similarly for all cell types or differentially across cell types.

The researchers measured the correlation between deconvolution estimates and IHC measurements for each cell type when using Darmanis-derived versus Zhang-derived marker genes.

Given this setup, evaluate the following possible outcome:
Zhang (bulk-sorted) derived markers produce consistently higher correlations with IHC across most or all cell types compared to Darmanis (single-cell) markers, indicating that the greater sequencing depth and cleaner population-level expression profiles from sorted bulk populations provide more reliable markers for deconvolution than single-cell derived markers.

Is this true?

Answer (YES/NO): NO